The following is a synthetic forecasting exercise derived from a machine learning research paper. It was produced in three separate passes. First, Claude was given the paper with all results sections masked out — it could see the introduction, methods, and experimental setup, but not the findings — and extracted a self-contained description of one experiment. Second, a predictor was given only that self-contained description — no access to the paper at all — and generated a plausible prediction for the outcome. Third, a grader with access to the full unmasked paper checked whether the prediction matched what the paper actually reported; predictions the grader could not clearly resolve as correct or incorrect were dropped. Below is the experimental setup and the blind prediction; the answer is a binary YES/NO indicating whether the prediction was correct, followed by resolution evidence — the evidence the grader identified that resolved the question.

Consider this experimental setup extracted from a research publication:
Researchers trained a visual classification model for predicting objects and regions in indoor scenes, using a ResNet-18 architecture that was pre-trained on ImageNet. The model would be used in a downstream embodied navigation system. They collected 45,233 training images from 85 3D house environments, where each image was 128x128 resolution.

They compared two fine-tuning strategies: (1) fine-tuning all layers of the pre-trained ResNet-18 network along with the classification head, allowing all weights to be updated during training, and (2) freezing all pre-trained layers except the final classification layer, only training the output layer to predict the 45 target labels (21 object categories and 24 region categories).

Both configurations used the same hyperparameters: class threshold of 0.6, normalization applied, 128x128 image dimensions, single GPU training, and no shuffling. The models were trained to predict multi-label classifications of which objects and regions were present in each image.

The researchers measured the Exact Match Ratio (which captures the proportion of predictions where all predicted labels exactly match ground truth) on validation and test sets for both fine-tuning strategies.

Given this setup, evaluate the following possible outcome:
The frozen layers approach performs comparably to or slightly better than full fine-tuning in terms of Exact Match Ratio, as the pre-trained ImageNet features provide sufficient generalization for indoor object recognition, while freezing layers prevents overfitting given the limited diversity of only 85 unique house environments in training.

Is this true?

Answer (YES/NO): NO